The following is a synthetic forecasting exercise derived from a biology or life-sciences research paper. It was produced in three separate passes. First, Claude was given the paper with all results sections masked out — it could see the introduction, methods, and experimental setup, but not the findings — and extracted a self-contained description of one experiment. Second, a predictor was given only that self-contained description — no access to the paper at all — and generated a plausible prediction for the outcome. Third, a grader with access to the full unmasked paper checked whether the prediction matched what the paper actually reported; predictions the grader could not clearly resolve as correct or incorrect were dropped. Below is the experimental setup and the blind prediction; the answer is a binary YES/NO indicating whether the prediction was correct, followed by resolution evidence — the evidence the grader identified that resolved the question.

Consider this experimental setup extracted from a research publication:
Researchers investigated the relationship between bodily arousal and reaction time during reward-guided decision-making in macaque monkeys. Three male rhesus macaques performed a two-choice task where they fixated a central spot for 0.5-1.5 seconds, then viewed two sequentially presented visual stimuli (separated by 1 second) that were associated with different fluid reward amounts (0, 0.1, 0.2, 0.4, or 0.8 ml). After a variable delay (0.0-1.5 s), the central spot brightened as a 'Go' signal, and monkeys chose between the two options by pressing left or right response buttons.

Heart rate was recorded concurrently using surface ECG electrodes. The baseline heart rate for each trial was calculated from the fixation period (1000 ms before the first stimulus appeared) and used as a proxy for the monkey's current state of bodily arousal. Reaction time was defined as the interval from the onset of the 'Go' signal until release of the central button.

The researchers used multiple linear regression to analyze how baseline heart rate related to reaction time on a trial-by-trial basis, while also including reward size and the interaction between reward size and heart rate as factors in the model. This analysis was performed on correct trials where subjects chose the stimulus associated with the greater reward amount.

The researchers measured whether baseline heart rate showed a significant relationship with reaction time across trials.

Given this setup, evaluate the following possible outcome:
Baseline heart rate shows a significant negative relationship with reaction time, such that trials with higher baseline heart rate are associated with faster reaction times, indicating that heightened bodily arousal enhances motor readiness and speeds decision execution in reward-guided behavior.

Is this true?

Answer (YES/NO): YES